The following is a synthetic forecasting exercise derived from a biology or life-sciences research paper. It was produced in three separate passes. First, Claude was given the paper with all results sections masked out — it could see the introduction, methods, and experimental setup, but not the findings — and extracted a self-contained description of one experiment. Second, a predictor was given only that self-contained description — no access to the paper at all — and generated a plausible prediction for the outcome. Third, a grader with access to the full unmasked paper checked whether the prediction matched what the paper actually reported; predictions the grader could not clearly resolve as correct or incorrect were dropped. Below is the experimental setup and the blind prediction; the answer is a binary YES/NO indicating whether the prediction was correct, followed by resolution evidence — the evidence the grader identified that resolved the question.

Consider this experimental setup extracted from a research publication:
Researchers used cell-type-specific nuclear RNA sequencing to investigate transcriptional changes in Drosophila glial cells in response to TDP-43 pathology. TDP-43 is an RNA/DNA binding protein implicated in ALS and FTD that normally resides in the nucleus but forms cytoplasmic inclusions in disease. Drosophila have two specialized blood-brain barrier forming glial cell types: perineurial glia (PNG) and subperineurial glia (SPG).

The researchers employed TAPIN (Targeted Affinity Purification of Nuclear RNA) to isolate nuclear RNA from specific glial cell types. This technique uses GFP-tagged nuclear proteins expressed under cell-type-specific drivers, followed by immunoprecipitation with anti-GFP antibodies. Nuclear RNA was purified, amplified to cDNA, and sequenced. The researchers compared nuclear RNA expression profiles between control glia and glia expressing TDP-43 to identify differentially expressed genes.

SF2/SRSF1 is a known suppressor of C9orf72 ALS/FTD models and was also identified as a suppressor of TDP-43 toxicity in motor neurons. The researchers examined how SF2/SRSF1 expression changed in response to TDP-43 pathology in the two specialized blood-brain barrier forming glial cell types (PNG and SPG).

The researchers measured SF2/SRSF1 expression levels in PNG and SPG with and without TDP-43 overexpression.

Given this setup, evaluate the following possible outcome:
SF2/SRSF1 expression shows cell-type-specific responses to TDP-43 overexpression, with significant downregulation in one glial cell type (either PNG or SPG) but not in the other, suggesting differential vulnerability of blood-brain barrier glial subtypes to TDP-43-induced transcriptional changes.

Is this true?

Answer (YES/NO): NO